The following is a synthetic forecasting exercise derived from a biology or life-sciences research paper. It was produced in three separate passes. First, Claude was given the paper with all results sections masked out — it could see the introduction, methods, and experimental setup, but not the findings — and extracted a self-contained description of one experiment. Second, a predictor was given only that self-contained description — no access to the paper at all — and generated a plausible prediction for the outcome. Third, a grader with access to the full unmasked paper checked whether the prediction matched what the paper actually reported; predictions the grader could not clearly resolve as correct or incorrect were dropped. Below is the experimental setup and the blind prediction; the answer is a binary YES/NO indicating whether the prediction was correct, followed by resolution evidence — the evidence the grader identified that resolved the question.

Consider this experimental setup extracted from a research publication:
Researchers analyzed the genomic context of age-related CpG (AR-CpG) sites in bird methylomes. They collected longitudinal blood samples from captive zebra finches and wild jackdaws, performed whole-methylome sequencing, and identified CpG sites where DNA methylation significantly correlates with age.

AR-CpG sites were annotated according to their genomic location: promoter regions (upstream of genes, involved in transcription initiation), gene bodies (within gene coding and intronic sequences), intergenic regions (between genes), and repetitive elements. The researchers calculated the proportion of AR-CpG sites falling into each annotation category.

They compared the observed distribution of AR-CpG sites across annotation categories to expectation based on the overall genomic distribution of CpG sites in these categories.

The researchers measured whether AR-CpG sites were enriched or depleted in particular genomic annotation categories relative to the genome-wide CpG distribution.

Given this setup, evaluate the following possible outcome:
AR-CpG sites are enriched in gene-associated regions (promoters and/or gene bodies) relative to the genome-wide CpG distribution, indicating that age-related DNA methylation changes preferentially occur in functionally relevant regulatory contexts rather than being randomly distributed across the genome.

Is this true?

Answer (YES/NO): NO